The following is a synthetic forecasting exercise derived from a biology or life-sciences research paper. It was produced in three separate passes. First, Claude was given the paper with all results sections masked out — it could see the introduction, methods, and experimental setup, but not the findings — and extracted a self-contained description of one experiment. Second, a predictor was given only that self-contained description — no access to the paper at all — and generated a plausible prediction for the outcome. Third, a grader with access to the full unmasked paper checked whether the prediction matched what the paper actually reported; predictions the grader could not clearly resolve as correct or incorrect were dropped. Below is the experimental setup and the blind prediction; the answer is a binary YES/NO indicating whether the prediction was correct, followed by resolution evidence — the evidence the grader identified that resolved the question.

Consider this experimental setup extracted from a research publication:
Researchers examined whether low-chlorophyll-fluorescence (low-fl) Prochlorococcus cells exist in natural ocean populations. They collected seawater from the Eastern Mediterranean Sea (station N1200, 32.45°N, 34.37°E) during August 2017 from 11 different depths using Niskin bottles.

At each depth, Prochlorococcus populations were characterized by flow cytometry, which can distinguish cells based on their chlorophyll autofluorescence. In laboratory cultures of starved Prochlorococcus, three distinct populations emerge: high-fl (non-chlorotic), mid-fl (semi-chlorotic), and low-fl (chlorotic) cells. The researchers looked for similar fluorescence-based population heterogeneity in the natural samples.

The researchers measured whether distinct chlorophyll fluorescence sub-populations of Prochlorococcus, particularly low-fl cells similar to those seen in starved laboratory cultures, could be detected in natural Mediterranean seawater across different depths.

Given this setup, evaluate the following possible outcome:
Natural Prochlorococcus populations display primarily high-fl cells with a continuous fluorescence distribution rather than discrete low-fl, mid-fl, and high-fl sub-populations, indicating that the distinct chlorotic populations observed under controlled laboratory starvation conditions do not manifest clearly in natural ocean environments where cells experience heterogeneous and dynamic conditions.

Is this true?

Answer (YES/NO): NO